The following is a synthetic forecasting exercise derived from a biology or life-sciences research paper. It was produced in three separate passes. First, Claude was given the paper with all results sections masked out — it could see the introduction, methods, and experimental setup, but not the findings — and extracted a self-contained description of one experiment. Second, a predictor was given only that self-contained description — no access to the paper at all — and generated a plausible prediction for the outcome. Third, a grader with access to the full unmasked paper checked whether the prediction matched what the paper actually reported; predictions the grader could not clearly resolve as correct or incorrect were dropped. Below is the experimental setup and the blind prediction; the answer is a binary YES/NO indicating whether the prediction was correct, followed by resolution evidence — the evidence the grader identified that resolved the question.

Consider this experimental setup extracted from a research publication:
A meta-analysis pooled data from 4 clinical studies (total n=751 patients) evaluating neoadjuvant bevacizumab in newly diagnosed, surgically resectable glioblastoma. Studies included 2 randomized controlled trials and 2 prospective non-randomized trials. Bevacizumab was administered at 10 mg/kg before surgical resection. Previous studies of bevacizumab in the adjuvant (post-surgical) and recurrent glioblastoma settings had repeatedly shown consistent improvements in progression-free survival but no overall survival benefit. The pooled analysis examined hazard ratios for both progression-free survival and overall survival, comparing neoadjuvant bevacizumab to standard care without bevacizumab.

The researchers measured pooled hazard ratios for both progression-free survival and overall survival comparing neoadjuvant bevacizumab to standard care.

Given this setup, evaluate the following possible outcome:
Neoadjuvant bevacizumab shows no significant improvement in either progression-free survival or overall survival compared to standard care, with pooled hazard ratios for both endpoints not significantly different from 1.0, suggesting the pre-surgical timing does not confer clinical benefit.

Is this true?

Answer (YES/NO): YES